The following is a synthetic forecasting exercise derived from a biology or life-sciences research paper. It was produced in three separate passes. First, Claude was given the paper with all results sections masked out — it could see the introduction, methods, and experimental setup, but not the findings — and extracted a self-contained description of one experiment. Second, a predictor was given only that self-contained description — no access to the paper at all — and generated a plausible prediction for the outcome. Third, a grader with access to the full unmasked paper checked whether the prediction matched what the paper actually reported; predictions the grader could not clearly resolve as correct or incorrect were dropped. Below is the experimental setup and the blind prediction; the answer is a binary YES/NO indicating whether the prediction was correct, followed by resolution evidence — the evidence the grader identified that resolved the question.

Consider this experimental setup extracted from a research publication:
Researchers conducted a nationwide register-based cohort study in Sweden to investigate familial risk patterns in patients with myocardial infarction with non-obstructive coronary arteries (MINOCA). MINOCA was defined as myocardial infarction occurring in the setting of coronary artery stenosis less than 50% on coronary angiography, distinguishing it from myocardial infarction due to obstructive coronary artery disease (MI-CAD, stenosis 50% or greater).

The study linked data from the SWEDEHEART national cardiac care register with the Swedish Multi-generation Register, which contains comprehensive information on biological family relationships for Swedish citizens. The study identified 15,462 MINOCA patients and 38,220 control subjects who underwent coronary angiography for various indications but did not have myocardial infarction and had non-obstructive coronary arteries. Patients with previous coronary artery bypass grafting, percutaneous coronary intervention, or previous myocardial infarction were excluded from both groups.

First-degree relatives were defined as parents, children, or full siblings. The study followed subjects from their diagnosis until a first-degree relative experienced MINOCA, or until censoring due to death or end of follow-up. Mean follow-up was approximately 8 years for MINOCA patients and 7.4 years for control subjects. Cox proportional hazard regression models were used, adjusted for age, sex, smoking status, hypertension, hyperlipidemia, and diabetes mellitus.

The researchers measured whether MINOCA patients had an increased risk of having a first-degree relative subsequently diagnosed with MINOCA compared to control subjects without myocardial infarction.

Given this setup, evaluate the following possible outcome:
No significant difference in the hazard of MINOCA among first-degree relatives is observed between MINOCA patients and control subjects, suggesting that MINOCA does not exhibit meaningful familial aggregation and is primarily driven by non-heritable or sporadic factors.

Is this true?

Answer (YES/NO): NO